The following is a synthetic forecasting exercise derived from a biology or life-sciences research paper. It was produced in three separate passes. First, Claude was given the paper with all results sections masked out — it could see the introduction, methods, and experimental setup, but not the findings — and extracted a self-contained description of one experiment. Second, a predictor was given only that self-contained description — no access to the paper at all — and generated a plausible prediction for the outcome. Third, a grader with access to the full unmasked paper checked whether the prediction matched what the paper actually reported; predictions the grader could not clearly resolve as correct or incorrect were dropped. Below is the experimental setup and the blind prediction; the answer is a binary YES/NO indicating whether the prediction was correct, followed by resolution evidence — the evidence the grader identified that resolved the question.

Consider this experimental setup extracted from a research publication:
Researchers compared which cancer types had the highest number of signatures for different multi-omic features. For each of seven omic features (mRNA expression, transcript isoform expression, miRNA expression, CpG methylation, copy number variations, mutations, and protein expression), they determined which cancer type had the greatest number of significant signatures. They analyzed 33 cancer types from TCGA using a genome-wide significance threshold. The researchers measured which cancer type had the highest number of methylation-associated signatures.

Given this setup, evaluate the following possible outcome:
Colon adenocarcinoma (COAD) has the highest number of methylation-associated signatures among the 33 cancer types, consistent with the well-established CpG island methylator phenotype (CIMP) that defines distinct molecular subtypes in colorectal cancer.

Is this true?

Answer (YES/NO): NO